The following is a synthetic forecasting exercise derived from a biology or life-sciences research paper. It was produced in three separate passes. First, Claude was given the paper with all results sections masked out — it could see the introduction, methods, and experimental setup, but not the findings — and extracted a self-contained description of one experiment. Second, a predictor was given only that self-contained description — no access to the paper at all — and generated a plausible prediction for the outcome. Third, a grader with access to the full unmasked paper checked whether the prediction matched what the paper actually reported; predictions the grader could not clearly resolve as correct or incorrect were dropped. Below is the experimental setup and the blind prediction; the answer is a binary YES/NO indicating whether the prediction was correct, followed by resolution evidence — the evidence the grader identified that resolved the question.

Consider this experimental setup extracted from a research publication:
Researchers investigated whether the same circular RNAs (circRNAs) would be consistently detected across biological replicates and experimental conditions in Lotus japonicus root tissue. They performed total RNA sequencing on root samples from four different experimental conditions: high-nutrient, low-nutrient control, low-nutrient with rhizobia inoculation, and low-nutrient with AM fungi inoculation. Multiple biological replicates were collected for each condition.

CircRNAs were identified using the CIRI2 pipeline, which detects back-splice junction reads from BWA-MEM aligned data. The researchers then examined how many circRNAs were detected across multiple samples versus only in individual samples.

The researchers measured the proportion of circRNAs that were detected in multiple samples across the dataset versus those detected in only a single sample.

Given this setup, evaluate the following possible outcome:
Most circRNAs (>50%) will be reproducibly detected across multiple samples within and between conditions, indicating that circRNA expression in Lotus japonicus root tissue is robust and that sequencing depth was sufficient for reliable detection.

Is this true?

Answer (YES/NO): NO